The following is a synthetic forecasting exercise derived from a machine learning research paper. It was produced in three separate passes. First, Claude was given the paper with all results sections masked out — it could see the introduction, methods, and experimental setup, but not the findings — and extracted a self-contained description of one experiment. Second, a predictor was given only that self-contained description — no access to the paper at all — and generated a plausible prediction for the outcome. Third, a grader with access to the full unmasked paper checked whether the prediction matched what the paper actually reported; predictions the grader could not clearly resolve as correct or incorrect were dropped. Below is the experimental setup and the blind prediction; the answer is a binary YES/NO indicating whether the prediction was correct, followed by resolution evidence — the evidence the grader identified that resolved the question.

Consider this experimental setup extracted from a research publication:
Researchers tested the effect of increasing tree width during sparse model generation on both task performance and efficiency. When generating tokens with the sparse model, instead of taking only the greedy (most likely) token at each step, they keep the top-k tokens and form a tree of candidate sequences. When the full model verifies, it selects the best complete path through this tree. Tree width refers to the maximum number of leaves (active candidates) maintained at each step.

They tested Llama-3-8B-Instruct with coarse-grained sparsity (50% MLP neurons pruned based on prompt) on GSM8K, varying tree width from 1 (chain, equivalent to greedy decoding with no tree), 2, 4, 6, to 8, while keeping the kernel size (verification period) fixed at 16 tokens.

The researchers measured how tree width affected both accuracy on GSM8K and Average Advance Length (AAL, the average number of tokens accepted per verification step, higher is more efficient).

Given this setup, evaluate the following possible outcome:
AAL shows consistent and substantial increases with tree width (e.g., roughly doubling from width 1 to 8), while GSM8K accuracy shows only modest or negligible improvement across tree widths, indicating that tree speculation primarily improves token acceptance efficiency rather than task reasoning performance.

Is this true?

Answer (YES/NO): NO